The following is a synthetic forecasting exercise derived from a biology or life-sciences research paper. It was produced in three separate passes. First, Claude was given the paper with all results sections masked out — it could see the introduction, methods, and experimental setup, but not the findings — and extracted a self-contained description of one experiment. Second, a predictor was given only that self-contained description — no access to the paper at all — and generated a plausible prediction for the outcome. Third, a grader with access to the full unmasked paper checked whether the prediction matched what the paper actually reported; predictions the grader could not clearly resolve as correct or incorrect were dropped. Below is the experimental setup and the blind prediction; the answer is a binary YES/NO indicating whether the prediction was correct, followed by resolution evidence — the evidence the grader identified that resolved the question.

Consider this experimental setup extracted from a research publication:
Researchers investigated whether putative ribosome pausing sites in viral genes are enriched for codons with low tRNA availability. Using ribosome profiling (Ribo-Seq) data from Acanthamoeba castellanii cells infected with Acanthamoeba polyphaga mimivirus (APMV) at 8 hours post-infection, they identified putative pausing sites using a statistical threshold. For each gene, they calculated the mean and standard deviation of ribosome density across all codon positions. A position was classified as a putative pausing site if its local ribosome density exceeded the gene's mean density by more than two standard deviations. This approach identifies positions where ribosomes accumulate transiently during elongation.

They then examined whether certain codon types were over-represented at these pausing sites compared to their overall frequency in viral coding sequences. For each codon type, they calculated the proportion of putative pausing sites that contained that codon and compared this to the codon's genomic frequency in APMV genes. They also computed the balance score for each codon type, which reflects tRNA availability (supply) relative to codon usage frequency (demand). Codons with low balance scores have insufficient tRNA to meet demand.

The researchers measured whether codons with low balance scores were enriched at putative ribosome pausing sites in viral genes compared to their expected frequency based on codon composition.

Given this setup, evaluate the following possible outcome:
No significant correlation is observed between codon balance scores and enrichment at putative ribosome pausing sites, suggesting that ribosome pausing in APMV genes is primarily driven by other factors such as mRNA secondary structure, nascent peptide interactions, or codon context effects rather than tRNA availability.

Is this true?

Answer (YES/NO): YES